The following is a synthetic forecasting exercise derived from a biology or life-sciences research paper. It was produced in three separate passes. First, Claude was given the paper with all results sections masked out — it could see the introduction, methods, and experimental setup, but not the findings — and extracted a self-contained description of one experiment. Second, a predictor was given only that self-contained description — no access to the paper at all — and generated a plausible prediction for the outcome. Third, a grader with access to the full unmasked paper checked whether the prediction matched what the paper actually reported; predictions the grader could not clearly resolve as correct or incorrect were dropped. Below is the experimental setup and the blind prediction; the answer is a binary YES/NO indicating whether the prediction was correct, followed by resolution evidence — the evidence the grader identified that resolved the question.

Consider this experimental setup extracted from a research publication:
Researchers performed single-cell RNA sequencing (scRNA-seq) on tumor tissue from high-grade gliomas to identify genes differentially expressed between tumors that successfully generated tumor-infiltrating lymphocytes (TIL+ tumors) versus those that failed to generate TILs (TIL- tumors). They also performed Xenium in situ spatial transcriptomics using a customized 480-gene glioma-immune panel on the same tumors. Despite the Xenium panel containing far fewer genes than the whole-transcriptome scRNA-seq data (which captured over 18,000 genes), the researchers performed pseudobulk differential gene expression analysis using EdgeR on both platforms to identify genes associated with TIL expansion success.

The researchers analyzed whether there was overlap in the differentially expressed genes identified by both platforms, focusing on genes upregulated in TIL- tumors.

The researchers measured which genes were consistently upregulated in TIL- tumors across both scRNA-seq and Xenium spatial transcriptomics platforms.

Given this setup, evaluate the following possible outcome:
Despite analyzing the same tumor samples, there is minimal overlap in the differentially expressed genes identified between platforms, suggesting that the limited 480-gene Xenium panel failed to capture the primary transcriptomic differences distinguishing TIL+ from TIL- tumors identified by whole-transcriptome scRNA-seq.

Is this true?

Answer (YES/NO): NO